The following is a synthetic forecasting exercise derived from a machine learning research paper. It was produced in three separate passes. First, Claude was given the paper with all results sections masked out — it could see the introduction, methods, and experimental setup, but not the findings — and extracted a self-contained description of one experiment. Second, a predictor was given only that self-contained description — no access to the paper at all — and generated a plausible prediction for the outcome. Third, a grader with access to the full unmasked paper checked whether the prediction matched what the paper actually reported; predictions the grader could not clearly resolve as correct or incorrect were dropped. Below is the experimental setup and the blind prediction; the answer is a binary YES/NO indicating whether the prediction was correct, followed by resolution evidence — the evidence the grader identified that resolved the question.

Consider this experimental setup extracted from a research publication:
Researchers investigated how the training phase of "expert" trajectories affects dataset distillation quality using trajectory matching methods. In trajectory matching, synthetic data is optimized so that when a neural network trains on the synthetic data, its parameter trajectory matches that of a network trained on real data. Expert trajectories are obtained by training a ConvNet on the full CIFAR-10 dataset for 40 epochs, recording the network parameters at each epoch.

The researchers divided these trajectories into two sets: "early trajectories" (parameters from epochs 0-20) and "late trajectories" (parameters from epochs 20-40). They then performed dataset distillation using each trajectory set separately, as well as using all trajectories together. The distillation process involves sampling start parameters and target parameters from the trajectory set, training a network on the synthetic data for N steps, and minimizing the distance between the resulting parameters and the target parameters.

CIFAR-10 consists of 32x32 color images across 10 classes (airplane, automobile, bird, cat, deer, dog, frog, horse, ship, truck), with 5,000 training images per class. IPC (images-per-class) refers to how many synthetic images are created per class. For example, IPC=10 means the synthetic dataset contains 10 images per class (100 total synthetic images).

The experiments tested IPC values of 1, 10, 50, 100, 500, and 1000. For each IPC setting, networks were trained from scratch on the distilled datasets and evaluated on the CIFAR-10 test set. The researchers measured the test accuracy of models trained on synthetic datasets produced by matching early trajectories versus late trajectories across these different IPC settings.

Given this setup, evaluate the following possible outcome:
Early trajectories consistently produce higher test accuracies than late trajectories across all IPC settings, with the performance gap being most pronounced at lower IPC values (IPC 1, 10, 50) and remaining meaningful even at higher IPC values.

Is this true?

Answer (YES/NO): NO